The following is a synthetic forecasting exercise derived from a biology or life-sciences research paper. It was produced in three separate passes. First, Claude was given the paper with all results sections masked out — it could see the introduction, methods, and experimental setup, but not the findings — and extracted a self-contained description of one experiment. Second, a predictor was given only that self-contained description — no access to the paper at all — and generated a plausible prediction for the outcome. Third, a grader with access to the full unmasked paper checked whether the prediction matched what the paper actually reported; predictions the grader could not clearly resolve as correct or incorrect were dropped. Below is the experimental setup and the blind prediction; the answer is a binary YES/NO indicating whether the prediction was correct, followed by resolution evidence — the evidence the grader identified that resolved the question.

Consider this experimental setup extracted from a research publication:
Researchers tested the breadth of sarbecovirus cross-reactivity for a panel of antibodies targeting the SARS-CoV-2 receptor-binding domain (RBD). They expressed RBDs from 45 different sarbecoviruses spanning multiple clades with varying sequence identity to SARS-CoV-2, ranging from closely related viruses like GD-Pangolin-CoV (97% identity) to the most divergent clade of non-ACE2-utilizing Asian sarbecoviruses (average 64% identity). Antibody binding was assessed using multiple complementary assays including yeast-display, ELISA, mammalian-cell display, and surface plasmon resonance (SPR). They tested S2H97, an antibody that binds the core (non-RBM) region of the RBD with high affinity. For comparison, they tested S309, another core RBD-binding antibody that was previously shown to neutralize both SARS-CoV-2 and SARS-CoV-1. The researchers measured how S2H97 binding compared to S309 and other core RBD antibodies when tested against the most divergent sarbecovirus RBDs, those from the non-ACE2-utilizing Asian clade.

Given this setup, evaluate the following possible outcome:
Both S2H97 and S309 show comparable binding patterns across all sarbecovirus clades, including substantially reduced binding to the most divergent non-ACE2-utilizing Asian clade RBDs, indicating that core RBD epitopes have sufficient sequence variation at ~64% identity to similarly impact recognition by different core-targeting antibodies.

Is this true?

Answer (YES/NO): NO